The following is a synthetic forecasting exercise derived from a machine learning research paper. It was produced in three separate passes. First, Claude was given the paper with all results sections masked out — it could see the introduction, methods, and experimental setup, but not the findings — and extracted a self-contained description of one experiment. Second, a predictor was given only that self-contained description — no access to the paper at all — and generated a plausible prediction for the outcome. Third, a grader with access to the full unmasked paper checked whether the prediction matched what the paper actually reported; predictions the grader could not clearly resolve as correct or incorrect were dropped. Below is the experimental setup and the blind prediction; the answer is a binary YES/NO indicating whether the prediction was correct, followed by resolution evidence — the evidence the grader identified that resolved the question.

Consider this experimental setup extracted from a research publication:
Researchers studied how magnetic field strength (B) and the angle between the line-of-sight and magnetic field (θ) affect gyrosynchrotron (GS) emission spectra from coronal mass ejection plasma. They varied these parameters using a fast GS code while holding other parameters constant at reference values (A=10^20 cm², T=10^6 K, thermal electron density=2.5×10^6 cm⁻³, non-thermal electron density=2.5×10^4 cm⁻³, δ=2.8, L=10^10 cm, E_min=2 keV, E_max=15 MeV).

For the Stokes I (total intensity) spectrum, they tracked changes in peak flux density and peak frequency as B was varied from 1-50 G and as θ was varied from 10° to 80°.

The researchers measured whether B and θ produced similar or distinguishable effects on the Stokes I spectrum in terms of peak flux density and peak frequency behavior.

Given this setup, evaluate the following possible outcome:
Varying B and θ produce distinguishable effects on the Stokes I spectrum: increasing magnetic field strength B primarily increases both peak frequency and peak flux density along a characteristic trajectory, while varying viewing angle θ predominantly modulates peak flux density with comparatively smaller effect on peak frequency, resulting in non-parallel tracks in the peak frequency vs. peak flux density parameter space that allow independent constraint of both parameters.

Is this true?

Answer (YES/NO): NO